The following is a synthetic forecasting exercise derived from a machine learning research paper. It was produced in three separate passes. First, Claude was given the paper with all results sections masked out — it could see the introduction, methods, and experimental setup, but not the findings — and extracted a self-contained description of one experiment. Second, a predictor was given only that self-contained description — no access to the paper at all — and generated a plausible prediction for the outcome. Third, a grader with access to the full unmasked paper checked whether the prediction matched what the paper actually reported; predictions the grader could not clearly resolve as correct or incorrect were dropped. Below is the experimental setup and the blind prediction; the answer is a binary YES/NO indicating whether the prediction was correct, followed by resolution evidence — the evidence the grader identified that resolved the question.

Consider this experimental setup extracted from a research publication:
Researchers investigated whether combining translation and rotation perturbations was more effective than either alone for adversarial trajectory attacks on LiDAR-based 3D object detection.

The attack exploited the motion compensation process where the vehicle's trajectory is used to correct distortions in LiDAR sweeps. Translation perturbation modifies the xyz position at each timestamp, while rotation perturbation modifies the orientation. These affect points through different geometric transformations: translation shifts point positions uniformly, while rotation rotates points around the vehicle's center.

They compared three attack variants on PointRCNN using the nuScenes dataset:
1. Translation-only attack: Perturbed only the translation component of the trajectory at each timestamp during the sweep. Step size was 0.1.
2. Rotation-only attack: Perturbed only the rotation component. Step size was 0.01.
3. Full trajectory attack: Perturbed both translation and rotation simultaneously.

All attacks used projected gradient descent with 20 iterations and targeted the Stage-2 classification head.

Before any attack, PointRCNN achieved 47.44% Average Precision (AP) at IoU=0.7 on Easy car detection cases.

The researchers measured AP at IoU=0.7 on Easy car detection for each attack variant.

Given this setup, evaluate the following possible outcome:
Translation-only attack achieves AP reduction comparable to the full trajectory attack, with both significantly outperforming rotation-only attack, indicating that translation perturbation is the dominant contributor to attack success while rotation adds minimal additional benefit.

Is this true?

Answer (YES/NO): NO